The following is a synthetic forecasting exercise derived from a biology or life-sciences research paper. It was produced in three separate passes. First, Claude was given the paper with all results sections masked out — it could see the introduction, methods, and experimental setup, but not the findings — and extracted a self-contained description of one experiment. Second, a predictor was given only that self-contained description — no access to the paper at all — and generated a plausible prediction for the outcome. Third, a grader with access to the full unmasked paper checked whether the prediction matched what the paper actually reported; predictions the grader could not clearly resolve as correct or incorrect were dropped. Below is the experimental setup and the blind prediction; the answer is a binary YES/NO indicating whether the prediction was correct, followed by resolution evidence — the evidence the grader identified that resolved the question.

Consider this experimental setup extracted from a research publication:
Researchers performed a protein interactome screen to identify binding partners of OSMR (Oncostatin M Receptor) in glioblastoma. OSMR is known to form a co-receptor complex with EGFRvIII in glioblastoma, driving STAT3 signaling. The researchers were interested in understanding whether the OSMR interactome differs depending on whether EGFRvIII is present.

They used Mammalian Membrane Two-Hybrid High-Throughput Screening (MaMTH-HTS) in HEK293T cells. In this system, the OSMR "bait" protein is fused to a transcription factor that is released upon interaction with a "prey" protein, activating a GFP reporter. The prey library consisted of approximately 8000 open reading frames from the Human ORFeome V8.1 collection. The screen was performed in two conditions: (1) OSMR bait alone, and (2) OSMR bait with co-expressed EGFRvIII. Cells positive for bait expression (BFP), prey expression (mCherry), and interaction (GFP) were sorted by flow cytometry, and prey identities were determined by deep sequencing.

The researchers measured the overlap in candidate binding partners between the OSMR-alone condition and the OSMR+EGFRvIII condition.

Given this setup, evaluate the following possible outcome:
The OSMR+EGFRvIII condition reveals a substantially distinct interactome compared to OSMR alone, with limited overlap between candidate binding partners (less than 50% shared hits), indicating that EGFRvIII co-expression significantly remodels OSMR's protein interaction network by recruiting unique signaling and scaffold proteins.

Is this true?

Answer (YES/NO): YES